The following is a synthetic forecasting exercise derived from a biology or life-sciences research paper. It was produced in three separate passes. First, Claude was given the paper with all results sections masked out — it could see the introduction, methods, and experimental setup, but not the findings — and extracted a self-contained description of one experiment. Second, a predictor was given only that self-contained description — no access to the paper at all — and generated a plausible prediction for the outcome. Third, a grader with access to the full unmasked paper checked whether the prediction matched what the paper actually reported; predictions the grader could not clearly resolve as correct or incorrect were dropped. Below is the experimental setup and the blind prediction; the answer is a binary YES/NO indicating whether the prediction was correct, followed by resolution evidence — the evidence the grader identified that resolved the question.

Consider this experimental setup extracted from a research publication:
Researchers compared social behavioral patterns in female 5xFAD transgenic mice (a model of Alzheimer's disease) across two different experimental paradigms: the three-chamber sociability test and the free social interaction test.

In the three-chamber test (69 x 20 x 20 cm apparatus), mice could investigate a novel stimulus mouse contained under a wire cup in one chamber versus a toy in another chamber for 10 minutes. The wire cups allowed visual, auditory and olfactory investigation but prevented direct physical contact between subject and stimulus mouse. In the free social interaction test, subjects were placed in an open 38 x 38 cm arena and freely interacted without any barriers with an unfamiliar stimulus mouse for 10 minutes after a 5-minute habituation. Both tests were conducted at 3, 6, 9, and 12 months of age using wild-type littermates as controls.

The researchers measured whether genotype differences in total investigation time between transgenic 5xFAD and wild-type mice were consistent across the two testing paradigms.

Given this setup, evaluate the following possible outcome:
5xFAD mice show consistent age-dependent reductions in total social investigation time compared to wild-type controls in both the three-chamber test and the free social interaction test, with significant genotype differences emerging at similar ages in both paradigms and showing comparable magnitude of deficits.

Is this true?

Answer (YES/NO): NO